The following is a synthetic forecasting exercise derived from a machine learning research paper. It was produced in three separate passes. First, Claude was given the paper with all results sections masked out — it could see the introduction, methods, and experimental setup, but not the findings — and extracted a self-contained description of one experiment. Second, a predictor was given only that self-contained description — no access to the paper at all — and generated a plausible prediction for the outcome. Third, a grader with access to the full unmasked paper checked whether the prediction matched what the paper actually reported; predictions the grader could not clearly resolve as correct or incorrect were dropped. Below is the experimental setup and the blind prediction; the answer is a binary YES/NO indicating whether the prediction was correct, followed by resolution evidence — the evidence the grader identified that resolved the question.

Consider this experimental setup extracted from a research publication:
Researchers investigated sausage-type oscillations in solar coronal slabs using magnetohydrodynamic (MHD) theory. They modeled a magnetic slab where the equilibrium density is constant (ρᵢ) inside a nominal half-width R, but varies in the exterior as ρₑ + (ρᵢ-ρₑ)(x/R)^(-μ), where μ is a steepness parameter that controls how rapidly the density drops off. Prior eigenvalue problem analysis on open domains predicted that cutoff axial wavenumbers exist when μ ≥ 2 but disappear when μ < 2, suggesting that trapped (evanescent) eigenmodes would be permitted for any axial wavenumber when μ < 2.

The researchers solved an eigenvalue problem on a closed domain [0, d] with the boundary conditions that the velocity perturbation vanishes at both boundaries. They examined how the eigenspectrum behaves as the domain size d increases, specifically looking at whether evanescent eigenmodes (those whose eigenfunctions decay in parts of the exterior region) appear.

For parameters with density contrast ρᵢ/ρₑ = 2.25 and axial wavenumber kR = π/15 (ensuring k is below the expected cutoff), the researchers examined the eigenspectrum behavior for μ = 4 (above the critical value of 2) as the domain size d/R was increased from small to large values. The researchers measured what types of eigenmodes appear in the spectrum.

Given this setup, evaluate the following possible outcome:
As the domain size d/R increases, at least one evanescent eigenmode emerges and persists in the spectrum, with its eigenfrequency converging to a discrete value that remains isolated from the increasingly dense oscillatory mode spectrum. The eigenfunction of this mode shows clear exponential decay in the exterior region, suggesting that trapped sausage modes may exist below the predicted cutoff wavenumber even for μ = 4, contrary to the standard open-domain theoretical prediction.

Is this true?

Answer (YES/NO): NO